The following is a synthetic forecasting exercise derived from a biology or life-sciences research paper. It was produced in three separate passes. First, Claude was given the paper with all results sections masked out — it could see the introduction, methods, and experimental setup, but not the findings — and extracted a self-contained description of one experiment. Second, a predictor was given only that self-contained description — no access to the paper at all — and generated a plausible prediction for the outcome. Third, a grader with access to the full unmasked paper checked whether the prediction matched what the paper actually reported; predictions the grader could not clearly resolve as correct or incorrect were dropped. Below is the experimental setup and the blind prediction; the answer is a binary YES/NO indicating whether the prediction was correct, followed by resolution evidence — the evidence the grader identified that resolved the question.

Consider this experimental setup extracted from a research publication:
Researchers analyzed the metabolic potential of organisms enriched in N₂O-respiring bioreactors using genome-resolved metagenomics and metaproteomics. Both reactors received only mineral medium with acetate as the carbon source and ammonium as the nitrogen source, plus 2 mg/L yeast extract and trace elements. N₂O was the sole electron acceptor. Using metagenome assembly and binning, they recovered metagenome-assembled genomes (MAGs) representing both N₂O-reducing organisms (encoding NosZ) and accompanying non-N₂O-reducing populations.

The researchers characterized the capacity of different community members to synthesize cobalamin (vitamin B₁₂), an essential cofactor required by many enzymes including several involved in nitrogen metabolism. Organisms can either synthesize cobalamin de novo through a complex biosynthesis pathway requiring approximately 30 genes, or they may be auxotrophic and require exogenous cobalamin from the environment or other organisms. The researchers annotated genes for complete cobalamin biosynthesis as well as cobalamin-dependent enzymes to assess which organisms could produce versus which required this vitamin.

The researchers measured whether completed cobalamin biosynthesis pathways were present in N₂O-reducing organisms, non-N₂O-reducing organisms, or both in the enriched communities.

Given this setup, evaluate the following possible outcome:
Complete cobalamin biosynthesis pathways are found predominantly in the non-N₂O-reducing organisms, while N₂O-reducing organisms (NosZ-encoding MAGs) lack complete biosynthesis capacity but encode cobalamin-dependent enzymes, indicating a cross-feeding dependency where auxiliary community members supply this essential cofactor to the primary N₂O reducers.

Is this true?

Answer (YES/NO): NO